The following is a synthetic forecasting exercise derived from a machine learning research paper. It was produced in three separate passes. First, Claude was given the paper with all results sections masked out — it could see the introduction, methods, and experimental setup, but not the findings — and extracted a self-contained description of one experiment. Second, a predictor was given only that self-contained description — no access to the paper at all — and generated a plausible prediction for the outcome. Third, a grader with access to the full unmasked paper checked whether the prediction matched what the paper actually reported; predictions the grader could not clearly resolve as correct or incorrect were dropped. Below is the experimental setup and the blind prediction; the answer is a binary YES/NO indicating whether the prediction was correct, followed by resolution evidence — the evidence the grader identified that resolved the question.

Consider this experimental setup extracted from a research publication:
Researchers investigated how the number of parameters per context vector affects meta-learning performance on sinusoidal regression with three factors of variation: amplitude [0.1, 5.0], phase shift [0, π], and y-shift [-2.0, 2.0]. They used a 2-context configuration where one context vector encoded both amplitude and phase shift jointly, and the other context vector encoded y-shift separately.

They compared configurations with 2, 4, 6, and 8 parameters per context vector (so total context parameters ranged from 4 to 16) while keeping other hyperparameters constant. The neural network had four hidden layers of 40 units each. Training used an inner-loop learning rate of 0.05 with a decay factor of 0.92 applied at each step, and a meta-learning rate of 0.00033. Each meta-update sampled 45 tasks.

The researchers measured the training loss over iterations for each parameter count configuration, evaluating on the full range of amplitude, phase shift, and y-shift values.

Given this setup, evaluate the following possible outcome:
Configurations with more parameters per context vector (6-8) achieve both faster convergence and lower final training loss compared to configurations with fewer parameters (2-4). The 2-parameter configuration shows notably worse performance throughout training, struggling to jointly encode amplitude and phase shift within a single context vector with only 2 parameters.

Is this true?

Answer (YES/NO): NO